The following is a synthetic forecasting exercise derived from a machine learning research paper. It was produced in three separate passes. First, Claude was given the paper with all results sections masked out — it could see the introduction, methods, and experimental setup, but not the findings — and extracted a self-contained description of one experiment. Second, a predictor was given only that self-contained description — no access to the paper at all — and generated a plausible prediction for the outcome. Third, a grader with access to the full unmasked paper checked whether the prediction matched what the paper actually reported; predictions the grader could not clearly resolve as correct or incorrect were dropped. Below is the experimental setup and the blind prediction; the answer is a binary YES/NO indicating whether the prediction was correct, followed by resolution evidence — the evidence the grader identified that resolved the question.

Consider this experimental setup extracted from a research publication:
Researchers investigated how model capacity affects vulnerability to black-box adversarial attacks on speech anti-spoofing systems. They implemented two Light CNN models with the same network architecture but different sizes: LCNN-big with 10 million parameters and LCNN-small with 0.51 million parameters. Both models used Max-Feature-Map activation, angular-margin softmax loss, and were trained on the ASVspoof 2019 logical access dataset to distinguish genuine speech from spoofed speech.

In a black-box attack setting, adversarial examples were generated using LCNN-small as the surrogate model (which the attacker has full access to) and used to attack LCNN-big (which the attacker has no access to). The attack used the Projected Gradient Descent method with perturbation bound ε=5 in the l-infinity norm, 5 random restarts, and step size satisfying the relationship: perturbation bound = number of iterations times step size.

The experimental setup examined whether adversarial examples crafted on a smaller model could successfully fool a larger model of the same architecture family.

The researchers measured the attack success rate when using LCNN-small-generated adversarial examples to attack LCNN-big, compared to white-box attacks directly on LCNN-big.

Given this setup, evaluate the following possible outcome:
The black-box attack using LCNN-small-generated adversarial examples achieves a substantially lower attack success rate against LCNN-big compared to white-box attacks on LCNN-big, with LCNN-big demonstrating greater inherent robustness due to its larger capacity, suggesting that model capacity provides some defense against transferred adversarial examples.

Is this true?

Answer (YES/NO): YES